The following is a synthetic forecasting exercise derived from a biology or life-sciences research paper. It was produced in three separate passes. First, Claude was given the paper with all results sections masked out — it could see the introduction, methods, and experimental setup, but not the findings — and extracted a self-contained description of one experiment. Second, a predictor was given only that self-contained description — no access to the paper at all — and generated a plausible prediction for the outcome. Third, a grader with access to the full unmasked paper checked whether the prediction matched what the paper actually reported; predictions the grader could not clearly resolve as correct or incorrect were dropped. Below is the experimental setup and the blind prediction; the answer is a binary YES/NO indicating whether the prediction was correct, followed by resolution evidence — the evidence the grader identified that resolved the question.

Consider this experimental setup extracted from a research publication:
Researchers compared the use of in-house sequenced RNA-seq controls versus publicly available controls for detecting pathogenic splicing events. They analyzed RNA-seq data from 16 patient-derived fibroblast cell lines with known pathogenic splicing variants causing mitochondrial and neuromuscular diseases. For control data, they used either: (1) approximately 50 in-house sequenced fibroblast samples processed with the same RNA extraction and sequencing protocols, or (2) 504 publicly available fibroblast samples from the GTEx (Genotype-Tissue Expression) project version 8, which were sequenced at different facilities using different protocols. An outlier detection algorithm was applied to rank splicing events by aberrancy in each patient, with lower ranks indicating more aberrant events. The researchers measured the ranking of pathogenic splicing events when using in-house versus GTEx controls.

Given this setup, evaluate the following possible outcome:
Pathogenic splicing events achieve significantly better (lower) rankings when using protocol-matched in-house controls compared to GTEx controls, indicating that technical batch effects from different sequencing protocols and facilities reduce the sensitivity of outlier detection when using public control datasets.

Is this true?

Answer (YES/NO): YES